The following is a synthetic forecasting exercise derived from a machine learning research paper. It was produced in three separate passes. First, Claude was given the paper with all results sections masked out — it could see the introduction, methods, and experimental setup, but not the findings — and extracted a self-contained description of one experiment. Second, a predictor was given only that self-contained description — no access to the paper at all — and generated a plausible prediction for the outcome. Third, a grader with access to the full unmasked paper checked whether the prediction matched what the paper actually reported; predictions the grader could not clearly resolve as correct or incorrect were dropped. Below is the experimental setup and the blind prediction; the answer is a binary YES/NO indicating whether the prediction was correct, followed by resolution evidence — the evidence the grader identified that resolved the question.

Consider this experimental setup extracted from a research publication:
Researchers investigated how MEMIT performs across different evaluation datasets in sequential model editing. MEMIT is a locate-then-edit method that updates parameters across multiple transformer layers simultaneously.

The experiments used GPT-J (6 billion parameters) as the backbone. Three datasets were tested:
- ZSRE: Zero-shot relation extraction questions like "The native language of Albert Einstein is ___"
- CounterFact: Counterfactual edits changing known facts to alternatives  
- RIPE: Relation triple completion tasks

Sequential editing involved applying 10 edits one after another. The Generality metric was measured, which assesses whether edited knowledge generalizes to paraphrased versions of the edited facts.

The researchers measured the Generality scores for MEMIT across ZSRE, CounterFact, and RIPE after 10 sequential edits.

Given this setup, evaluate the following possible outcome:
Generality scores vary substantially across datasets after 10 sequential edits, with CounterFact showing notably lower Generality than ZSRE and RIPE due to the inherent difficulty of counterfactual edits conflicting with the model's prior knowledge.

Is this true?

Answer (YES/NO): NO